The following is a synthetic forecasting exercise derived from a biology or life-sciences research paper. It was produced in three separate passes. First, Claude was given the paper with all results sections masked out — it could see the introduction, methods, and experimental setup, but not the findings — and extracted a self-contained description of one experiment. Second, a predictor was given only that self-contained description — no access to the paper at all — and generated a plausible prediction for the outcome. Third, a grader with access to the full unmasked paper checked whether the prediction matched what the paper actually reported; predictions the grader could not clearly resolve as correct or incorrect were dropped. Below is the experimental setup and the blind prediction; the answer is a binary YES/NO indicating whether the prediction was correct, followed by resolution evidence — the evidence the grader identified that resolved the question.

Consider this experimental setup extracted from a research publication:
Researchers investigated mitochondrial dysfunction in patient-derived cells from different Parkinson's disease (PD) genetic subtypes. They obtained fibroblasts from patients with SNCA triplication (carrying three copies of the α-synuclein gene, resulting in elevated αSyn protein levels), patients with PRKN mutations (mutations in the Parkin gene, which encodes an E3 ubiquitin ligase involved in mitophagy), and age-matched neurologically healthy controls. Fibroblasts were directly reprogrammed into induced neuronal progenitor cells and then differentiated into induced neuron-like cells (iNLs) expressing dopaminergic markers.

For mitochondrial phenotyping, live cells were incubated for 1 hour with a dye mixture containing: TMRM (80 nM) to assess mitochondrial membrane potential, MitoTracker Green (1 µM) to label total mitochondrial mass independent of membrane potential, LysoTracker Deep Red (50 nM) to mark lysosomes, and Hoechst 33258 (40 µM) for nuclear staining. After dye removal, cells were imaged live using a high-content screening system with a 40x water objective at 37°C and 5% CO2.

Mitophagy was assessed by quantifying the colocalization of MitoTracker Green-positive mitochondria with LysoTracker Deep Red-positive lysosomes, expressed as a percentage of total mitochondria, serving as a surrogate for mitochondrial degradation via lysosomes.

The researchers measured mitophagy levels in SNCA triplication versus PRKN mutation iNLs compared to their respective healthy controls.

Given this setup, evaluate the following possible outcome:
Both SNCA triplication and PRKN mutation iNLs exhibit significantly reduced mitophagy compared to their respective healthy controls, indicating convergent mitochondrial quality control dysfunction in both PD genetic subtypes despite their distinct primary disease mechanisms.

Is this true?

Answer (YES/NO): YES